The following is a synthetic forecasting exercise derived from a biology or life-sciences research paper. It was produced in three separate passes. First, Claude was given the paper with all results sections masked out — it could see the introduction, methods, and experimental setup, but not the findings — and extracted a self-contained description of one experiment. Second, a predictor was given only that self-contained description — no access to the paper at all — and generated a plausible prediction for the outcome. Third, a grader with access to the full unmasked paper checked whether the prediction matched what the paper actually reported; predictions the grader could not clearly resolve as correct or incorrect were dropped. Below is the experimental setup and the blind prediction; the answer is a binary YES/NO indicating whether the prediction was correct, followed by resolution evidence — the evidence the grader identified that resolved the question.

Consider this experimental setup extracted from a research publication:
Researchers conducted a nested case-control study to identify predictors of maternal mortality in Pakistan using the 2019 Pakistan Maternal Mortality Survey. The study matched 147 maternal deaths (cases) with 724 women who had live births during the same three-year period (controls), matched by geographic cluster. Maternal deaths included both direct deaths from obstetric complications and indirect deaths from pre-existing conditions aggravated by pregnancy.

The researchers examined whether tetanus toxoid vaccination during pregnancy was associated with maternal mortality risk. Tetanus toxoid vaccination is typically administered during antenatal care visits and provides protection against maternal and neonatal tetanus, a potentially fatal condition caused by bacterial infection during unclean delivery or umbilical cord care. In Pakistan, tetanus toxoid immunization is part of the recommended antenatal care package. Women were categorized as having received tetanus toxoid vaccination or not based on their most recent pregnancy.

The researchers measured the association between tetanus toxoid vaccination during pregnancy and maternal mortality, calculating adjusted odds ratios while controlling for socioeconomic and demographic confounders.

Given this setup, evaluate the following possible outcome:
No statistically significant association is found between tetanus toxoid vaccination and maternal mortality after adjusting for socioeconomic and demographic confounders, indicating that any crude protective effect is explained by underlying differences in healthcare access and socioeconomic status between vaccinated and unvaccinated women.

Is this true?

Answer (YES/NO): NO